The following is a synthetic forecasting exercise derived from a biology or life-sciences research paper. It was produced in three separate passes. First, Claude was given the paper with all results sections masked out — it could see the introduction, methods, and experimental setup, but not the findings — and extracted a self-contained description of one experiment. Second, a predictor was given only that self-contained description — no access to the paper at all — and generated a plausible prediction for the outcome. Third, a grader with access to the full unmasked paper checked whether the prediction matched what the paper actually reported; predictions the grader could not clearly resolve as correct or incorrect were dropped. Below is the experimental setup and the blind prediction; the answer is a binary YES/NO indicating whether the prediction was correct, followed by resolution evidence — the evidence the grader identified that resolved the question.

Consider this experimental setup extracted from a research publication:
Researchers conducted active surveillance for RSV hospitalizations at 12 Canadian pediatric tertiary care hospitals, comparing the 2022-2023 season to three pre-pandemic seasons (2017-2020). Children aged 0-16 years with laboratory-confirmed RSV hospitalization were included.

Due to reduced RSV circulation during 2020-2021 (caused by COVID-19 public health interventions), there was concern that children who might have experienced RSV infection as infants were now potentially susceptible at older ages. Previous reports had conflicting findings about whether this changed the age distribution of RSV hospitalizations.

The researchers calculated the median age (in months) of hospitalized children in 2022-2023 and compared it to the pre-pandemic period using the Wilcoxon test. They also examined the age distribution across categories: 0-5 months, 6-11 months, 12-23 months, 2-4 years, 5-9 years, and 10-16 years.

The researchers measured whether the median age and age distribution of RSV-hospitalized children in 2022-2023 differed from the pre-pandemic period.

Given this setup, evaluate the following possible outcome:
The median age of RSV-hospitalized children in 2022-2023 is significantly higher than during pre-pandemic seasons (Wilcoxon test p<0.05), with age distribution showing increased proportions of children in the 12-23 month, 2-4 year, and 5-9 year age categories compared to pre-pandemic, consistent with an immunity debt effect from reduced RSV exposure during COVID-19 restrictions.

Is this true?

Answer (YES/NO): NO